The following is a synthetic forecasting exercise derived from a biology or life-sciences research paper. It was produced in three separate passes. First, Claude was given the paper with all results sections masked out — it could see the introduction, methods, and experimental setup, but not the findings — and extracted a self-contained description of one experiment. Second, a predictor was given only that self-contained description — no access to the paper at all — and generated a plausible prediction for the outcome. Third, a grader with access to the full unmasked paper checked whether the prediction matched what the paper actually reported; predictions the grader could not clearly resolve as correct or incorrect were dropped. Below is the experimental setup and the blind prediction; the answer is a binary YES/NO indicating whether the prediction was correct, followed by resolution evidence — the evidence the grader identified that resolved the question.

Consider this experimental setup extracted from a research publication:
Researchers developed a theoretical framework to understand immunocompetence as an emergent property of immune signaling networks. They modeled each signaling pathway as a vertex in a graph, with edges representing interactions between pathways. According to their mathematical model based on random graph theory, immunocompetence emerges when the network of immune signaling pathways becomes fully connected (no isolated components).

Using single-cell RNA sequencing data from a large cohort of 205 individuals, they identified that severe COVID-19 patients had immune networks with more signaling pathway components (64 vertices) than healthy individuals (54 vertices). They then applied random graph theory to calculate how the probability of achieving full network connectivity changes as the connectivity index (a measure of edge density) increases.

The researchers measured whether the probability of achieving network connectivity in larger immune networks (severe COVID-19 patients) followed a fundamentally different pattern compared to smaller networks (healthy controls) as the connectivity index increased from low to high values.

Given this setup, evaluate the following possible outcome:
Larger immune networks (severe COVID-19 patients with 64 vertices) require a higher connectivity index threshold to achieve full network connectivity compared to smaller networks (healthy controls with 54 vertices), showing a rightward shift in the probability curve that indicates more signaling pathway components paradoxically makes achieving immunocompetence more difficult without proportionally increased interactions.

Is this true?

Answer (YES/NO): YES